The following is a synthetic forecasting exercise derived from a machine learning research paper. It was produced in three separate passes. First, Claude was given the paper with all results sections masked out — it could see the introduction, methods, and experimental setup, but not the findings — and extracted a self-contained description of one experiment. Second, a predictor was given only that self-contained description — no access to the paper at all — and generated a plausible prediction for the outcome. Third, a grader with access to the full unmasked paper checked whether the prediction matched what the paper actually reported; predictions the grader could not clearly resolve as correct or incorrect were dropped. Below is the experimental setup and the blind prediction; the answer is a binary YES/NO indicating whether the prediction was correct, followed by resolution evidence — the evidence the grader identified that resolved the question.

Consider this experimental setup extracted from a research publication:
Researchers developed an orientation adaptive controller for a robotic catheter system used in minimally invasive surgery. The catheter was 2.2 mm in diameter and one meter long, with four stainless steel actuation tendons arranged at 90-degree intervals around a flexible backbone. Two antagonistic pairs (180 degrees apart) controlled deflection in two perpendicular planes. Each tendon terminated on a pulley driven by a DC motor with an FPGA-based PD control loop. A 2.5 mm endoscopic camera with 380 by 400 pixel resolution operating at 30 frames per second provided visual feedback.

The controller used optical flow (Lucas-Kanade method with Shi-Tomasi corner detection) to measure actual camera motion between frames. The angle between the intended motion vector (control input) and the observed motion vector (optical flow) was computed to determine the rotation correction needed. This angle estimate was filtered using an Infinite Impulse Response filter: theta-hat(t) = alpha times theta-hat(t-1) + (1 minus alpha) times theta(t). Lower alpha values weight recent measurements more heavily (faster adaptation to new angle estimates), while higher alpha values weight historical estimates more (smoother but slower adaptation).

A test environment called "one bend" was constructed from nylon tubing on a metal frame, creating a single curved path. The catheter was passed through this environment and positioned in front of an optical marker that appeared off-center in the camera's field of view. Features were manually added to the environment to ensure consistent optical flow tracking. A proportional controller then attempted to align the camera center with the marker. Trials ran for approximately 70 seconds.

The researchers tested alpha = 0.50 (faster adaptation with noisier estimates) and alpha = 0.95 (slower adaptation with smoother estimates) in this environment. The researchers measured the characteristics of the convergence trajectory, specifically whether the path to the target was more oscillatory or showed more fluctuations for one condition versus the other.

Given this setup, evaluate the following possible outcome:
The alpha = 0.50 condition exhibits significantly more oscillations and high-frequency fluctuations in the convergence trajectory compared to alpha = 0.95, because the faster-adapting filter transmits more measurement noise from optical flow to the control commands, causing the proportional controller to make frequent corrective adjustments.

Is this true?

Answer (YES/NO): NO